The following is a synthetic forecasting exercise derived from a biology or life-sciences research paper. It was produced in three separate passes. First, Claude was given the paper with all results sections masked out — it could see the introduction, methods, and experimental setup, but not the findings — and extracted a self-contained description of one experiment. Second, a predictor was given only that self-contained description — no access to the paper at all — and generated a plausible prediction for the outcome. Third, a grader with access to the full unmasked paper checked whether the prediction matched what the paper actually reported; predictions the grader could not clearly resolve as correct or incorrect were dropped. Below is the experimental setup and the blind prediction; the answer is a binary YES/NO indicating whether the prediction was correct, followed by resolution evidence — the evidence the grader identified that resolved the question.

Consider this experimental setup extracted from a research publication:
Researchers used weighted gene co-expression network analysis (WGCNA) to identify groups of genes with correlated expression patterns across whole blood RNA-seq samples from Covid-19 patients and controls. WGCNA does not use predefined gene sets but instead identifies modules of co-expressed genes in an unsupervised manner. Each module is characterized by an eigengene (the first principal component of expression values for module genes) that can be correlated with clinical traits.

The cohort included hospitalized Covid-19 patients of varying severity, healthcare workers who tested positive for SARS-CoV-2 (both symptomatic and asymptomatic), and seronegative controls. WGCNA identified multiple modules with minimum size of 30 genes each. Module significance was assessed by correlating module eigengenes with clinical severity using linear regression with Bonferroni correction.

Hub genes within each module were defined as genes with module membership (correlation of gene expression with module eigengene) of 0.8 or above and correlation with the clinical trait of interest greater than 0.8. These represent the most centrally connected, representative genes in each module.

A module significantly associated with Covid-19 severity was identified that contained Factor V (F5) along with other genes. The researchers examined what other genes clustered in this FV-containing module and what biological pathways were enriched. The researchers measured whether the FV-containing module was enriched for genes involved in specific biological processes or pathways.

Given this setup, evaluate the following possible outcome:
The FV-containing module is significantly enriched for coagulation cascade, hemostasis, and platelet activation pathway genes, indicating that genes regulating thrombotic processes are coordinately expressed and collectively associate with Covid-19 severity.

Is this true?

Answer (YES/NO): NO